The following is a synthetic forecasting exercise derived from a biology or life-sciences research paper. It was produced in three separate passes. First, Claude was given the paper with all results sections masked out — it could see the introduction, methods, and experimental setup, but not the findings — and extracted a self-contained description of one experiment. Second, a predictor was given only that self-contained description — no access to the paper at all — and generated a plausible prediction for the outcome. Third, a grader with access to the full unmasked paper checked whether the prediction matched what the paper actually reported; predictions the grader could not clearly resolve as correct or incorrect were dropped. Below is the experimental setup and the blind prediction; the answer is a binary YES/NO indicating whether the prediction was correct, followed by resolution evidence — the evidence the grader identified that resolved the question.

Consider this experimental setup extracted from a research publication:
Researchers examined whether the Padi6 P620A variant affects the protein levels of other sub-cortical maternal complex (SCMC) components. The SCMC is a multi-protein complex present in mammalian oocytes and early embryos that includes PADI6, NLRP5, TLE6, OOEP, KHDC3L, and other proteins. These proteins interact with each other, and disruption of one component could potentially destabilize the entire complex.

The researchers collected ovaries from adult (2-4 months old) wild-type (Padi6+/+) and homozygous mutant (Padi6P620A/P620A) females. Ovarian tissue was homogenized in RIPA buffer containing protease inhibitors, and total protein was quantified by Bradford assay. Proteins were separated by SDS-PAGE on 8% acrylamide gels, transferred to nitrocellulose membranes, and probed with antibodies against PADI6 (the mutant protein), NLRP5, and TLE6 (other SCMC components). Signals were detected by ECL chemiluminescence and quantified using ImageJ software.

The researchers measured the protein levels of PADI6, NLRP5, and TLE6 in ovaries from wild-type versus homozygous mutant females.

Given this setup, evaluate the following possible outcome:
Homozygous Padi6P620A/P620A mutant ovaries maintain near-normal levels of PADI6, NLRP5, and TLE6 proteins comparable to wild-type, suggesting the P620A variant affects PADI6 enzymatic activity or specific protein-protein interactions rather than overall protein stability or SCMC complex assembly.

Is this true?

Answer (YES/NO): NO